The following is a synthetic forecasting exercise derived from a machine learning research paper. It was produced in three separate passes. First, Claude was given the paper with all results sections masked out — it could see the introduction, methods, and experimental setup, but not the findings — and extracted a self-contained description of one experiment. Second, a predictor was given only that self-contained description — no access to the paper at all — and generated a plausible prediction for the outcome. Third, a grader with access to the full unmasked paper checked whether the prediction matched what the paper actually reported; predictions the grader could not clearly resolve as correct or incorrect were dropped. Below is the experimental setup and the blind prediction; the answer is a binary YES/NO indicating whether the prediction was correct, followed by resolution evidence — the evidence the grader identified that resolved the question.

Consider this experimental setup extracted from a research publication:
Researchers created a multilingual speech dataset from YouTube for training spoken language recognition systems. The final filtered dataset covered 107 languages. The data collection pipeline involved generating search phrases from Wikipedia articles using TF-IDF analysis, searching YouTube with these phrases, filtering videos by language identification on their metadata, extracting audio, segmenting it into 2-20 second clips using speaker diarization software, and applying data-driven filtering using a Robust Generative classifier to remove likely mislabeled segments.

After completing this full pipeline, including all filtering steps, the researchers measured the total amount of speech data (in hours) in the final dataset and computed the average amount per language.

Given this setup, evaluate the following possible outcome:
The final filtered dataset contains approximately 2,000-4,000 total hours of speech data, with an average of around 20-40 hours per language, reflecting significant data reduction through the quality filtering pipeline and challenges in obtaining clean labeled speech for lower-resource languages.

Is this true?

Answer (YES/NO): NO